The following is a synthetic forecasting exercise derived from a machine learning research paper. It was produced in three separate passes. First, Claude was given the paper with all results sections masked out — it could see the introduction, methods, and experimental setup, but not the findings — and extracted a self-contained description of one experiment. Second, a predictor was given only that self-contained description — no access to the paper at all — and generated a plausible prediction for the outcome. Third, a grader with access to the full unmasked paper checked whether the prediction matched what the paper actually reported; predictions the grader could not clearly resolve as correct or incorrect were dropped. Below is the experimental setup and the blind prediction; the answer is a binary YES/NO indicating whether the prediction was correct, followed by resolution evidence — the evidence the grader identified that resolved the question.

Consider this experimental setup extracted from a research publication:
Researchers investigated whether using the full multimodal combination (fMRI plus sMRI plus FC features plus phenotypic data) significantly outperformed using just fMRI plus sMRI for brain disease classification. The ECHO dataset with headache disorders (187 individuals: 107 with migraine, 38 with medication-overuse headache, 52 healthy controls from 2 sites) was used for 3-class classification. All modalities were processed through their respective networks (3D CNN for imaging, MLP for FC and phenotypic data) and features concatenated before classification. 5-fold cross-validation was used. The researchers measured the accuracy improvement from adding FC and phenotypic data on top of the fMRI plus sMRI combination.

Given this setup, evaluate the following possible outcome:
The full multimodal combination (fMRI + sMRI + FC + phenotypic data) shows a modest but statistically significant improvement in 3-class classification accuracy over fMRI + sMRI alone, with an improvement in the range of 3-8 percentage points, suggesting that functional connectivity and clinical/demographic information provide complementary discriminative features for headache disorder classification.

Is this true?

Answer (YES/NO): NO